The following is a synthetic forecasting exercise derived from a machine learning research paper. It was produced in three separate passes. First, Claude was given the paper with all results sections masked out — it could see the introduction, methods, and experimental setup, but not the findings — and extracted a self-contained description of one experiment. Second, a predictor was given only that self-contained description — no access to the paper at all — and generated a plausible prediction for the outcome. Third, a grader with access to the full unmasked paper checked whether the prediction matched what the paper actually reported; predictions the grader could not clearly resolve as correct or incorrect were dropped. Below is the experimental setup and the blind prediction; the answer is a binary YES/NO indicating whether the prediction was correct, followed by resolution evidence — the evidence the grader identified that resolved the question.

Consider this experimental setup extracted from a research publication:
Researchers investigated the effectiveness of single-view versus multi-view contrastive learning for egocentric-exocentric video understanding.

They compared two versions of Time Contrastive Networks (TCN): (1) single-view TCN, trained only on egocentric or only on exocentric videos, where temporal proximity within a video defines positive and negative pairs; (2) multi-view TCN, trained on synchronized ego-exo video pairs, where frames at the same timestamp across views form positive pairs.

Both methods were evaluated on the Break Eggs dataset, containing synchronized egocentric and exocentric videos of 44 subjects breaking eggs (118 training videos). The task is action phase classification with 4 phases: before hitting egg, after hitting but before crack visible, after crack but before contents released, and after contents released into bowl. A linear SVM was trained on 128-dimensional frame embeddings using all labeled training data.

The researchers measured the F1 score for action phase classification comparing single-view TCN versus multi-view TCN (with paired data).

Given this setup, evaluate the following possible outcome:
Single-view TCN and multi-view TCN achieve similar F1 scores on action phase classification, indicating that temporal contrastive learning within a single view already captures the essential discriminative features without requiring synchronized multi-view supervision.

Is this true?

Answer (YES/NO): NO